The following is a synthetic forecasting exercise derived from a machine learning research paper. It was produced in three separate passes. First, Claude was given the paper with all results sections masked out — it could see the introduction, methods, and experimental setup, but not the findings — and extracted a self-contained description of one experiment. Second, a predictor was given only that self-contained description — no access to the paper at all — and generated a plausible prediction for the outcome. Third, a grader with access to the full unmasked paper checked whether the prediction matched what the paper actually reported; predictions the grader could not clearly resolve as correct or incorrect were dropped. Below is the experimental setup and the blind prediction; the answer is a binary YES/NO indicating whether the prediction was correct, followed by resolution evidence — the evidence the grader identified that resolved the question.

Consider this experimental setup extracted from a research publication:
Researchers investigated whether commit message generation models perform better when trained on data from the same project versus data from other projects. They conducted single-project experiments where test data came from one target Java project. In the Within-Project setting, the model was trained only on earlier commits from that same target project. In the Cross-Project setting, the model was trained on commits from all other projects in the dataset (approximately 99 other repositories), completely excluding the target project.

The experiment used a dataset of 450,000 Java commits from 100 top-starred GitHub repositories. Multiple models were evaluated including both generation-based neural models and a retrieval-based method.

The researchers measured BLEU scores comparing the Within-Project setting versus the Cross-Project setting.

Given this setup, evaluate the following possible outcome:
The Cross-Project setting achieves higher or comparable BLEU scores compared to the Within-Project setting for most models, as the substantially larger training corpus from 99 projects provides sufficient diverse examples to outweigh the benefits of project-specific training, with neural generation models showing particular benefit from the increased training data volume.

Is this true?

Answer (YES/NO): NO